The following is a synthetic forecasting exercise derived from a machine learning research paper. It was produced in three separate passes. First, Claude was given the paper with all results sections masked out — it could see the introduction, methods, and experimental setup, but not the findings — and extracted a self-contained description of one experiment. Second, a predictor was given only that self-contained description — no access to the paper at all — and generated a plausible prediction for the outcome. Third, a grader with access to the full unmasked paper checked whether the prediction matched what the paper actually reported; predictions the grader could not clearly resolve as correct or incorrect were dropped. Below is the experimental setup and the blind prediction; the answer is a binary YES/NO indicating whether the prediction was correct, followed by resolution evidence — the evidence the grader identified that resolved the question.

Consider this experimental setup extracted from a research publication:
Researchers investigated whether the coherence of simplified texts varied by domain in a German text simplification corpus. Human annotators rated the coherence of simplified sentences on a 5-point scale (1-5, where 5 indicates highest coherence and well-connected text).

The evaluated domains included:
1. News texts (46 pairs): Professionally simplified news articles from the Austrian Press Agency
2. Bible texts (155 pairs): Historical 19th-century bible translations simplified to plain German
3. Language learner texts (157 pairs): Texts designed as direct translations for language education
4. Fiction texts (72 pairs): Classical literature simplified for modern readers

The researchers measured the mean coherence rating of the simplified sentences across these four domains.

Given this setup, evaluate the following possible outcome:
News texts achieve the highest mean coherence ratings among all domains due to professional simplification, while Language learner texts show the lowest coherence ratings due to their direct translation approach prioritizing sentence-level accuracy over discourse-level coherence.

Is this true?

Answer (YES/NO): NO